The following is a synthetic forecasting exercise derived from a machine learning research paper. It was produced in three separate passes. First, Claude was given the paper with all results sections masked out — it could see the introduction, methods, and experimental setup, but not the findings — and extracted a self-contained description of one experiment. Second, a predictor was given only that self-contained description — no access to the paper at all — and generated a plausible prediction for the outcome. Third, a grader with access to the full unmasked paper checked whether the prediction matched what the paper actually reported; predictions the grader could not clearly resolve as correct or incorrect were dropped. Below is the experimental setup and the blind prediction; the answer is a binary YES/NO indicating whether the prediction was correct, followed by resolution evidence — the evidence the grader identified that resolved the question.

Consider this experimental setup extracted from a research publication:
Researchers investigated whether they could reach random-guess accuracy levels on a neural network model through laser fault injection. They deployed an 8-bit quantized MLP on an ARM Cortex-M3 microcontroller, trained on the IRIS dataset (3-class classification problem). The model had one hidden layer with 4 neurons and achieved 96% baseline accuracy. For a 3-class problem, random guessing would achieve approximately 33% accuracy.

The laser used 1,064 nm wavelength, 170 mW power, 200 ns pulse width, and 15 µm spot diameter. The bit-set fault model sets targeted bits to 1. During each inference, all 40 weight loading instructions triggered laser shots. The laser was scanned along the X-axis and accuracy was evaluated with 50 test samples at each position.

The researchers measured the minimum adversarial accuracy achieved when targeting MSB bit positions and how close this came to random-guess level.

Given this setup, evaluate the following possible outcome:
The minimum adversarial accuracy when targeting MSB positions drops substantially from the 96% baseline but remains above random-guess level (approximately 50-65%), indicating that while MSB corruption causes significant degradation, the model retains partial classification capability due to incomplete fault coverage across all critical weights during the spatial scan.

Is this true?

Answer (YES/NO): NO